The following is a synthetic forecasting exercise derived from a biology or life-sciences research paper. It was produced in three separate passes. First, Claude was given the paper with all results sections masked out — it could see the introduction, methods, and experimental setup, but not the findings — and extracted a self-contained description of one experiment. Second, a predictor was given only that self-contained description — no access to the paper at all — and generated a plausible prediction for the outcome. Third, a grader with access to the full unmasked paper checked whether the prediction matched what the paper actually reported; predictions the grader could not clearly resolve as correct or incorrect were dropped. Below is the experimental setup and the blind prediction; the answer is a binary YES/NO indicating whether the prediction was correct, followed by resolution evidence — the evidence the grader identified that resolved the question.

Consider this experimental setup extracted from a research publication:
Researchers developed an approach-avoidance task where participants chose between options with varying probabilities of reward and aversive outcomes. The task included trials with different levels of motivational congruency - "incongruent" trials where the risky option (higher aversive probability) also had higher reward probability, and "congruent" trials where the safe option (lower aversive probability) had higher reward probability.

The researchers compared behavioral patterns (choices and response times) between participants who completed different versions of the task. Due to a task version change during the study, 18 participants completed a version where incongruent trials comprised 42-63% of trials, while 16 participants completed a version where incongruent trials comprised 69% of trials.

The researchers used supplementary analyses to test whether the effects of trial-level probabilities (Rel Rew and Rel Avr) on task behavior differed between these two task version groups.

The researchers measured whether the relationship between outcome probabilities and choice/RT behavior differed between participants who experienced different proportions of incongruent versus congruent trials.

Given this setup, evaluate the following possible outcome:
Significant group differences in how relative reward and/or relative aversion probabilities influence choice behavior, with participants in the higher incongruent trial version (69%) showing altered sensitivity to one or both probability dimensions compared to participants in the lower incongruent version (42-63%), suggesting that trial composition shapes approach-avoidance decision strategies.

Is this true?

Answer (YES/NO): NO